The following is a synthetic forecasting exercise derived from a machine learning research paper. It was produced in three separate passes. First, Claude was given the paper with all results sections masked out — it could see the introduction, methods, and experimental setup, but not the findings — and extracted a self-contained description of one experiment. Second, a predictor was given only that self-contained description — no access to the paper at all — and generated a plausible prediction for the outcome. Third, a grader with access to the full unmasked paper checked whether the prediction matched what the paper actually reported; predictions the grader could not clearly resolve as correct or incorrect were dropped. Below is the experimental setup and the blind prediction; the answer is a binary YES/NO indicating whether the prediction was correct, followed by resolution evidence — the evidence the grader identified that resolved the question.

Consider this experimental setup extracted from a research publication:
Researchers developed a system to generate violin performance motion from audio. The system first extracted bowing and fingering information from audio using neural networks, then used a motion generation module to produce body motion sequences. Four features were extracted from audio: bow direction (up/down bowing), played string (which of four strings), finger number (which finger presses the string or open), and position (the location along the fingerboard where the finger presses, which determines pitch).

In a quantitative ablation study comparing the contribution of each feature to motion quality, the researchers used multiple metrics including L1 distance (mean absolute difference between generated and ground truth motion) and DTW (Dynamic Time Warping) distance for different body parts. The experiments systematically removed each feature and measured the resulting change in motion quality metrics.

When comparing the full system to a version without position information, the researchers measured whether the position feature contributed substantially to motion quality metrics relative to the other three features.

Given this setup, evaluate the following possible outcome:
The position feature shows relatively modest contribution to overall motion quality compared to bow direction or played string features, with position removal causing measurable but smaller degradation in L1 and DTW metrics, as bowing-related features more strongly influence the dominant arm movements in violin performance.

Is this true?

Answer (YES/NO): YES